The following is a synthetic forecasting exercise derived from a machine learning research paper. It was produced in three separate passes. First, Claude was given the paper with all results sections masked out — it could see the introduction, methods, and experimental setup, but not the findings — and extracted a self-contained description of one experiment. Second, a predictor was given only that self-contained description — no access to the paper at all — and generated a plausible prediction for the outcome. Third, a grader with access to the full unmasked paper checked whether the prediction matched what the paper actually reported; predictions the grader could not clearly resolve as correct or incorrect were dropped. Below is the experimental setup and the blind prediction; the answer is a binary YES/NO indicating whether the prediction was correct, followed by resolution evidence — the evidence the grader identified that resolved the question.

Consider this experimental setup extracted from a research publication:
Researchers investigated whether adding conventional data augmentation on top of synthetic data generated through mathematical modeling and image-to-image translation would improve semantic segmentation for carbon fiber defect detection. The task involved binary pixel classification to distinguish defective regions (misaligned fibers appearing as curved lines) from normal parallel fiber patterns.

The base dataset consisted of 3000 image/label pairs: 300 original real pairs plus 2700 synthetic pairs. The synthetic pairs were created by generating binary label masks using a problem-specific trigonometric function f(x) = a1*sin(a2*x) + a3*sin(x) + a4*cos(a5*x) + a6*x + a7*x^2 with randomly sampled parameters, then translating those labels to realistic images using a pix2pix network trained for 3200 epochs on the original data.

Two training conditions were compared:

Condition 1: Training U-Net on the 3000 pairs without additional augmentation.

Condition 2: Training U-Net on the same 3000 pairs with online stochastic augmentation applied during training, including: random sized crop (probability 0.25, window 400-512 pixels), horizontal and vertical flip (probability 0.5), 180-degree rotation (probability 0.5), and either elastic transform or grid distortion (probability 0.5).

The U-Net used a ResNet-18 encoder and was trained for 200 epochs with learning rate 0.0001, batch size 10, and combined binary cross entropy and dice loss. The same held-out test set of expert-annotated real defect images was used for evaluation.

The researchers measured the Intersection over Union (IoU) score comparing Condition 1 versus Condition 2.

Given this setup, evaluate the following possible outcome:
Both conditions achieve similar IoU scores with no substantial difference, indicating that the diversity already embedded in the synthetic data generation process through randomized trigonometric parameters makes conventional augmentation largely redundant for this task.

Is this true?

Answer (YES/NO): YES